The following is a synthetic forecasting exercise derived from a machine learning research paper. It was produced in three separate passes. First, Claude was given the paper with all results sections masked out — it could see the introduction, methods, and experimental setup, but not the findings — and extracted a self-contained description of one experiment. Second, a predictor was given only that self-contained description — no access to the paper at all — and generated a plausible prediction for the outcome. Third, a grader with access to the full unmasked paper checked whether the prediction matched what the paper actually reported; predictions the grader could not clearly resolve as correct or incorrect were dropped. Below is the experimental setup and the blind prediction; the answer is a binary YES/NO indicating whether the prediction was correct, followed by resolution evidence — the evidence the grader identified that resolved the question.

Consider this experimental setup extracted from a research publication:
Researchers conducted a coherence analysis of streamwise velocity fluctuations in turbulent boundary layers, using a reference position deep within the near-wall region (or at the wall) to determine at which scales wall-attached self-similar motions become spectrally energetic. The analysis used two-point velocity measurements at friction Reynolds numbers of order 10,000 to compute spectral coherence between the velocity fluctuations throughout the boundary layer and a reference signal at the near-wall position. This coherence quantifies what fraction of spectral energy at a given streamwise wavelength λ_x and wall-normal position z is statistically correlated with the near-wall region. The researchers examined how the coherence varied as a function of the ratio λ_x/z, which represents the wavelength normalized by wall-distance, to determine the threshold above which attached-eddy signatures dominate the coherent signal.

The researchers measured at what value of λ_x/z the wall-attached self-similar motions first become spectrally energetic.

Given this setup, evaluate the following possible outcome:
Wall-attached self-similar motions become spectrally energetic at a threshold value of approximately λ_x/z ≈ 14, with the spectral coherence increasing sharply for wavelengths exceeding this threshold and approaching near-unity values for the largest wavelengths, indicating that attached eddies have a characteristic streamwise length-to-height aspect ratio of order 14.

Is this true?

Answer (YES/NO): YES